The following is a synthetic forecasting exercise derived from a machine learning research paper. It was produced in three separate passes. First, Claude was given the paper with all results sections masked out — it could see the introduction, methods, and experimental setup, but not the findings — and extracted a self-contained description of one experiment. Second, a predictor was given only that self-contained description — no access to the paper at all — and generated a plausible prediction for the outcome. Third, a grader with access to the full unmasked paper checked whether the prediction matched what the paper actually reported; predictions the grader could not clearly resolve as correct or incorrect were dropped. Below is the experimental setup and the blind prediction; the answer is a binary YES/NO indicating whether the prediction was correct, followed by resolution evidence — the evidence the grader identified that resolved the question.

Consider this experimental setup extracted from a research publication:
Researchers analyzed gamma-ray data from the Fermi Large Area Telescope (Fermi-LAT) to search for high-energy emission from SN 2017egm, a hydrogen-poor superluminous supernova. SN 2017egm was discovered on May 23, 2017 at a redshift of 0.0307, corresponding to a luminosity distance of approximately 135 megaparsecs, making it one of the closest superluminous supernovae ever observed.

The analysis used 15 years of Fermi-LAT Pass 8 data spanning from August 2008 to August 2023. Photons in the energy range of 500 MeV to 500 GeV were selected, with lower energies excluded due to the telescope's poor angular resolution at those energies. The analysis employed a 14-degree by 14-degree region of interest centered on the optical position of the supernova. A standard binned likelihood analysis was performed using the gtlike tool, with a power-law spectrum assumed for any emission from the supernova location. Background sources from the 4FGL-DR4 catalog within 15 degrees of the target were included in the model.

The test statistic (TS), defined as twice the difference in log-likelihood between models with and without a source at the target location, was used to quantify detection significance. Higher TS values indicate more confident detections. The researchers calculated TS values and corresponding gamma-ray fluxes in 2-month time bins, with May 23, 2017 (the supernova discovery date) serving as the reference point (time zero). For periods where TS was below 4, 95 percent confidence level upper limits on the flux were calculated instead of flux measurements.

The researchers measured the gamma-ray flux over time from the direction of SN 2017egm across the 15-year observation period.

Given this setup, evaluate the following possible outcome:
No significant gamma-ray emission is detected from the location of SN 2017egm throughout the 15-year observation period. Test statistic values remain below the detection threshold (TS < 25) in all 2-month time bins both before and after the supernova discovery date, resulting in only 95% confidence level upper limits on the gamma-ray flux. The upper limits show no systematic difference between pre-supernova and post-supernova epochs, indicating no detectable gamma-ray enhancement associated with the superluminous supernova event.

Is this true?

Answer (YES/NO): NO